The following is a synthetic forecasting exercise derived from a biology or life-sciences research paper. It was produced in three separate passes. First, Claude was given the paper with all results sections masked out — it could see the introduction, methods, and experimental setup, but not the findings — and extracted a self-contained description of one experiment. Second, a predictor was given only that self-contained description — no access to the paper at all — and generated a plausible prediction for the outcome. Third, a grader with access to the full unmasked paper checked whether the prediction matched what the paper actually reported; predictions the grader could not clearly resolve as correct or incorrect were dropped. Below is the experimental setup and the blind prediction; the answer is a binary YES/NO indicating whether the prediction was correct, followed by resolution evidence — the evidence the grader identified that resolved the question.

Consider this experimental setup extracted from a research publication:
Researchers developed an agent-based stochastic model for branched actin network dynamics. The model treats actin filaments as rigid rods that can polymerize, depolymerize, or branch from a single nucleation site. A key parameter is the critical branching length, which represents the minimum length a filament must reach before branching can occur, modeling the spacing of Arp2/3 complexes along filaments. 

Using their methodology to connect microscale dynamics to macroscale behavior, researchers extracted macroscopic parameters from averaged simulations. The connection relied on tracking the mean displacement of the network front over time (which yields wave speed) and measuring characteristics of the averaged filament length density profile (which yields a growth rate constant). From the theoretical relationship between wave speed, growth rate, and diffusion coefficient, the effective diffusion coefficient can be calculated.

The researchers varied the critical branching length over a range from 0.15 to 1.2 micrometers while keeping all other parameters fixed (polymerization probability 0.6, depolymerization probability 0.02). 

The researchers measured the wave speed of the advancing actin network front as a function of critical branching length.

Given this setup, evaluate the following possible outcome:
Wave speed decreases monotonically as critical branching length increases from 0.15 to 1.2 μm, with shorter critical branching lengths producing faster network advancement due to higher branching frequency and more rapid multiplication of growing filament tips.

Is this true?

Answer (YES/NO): NO